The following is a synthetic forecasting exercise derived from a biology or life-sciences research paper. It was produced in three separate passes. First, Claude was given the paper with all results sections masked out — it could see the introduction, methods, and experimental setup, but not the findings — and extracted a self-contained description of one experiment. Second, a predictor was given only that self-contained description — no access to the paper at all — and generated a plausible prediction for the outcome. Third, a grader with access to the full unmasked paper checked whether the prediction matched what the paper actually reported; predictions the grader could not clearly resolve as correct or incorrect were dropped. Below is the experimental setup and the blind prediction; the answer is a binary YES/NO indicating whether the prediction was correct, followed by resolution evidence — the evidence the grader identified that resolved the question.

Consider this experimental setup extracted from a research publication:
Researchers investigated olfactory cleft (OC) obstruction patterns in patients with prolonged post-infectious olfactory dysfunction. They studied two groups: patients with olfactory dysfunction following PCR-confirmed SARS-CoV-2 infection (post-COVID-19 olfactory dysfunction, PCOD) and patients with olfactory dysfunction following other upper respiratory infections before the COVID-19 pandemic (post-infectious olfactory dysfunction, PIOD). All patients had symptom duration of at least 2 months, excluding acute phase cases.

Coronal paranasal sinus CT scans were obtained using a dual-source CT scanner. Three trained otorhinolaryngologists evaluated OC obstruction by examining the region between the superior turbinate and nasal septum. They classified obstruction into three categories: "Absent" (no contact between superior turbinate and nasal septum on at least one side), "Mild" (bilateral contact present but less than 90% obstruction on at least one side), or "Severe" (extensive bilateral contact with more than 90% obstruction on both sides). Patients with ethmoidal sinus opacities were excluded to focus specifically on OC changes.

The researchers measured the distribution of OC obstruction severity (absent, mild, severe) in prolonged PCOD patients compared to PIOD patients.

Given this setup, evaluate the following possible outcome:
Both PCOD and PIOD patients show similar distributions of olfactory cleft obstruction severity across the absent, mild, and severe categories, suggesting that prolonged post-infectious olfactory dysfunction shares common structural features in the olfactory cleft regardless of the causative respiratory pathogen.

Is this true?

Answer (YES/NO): NO